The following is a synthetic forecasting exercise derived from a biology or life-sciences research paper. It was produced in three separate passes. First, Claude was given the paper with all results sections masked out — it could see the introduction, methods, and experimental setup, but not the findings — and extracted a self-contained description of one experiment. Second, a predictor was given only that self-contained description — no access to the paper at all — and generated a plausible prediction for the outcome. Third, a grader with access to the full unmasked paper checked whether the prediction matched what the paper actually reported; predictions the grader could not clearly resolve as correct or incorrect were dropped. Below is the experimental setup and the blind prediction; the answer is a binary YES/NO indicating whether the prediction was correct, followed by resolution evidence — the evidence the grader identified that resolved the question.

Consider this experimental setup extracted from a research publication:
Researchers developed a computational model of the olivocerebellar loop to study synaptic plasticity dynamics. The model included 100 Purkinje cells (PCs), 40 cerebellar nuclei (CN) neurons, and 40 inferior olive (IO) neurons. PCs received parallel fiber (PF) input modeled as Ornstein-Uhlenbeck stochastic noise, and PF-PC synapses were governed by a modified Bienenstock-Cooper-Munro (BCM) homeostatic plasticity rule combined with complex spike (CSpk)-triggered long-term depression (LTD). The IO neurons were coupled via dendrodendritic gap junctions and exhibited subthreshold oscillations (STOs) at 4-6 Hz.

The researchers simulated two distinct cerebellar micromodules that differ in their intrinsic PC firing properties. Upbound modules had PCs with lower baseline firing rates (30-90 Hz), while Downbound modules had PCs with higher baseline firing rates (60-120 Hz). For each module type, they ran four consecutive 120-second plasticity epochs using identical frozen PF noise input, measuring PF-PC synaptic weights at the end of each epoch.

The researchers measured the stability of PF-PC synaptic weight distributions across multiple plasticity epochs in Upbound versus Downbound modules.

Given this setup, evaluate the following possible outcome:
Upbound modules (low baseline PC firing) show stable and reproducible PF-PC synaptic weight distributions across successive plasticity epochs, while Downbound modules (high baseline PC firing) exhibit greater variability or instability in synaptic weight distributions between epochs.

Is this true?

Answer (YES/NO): YES